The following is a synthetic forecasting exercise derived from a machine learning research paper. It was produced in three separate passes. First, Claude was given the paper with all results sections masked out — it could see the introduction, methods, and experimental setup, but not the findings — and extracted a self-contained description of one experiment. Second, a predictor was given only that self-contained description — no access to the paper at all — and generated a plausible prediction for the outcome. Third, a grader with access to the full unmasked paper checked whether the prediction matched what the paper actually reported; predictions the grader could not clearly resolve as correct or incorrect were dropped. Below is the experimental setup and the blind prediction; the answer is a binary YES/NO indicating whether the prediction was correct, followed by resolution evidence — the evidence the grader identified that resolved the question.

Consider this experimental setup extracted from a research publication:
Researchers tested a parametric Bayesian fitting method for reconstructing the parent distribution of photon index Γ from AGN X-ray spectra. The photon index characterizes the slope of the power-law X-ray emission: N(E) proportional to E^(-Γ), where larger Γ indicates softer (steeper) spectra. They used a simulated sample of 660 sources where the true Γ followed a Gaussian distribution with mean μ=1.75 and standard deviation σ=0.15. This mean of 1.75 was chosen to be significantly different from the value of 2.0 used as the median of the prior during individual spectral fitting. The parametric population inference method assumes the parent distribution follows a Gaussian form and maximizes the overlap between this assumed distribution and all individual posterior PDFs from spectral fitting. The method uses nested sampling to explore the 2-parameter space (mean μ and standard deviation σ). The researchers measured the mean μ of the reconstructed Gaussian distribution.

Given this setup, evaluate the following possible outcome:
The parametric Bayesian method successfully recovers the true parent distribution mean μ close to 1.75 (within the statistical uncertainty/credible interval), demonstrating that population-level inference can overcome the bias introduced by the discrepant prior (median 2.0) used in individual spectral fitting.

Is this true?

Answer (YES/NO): NO